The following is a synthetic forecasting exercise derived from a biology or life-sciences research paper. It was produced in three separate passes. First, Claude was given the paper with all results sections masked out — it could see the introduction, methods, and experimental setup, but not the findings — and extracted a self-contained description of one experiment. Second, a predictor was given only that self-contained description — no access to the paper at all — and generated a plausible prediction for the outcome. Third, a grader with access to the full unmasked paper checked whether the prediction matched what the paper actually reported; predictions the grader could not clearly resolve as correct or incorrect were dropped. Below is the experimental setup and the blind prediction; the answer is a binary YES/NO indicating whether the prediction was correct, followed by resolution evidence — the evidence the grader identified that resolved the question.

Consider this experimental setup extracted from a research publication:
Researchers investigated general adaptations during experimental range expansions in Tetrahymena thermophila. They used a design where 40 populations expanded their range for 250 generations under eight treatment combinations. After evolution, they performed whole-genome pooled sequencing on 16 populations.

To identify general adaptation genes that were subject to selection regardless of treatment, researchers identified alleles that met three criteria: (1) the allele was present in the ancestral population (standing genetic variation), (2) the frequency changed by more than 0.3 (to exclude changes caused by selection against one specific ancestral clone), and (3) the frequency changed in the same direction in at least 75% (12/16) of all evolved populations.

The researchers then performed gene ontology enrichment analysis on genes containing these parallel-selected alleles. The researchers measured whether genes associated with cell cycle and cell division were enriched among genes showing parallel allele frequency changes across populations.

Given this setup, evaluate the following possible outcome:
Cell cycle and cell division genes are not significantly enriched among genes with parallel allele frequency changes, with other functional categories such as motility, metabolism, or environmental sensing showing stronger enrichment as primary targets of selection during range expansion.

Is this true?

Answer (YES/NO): NO